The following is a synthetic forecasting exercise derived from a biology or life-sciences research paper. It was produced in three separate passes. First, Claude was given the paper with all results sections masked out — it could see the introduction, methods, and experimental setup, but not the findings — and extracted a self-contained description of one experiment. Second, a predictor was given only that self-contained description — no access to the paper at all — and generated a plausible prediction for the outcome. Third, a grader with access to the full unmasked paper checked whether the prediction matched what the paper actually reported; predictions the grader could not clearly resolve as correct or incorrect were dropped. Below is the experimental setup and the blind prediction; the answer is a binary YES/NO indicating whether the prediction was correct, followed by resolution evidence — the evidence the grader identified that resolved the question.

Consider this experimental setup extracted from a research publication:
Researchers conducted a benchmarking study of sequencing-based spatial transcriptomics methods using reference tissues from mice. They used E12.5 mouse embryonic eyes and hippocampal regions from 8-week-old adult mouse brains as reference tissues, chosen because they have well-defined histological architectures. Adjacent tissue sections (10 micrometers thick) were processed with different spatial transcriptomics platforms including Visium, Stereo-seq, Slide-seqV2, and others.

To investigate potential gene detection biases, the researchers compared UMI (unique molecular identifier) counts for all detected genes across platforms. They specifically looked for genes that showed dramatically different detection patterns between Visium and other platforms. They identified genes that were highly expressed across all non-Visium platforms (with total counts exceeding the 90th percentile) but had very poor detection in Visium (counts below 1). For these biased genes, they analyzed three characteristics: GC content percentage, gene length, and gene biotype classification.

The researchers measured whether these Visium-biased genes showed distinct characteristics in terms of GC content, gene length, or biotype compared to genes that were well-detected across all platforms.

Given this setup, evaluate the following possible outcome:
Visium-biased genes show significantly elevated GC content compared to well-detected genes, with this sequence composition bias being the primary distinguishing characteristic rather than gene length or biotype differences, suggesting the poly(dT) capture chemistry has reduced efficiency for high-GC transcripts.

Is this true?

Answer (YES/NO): NO